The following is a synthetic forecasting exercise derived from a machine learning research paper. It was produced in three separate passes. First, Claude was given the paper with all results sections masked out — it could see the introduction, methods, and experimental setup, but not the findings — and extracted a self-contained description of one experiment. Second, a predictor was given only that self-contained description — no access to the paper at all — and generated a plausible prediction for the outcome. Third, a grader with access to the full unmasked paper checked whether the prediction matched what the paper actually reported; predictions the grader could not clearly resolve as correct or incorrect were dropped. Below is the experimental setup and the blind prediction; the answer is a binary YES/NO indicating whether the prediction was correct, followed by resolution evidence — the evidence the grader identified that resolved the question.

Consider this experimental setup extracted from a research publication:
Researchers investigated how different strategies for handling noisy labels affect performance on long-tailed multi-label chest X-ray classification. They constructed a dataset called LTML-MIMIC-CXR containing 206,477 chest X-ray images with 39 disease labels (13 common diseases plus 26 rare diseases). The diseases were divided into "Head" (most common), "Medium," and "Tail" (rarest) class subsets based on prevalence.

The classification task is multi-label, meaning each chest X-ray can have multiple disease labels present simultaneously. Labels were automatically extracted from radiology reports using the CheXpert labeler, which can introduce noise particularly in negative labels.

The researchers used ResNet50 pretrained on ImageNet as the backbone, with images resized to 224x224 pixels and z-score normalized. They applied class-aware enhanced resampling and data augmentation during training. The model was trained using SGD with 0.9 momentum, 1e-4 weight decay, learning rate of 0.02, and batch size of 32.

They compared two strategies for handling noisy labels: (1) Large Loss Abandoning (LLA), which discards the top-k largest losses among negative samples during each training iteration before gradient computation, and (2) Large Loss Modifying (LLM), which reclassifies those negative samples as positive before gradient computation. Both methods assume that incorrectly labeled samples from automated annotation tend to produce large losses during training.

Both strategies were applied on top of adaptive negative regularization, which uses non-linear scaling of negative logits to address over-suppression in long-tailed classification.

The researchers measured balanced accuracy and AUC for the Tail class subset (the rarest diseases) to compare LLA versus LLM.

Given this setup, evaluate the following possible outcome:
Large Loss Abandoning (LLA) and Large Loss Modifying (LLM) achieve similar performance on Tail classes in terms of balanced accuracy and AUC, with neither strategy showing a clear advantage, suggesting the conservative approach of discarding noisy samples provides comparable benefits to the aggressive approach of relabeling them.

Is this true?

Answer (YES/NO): YES